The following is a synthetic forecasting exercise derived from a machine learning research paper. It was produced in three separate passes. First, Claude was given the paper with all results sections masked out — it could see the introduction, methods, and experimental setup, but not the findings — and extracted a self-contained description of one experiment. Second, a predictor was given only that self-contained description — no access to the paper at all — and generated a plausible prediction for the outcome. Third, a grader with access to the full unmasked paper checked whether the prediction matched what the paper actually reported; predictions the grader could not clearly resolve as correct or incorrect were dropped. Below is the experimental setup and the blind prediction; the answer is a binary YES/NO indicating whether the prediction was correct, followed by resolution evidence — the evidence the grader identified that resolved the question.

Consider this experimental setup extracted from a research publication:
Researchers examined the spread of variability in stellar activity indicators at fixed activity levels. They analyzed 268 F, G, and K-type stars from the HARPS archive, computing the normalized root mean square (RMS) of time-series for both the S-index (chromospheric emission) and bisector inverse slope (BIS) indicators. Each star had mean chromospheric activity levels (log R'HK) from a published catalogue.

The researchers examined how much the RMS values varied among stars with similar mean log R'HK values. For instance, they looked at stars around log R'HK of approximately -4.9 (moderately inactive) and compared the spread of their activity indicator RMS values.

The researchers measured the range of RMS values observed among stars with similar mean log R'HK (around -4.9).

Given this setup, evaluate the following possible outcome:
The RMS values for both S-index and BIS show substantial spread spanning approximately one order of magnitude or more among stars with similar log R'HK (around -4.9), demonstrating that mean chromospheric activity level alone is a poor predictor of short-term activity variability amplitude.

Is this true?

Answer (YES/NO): YES